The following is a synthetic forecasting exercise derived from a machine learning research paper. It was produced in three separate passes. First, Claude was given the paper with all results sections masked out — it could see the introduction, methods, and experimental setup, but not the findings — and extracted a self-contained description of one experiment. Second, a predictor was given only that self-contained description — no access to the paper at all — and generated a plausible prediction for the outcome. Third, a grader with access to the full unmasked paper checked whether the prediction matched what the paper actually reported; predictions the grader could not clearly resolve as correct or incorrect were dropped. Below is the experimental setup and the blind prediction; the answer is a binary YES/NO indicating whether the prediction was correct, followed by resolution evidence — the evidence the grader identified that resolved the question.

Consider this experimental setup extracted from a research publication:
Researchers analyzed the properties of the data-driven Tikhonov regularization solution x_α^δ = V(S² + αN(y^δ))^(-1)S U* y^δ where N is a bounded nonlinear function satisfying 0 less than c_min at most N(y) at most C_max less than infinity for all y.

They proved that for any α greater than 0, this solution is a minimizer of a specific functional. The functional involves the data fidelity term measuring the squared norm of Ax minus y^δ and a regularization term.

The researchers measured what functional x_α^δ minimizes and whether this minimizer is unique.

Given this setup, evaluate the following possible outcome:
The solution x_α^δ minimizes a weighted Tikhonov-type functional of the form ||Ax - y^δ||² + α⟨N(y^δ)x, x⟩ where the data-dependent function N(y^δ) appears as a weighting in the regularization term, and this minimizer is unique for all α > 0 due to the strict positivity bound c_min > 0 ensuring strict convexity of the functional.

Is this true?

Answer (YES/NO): YES